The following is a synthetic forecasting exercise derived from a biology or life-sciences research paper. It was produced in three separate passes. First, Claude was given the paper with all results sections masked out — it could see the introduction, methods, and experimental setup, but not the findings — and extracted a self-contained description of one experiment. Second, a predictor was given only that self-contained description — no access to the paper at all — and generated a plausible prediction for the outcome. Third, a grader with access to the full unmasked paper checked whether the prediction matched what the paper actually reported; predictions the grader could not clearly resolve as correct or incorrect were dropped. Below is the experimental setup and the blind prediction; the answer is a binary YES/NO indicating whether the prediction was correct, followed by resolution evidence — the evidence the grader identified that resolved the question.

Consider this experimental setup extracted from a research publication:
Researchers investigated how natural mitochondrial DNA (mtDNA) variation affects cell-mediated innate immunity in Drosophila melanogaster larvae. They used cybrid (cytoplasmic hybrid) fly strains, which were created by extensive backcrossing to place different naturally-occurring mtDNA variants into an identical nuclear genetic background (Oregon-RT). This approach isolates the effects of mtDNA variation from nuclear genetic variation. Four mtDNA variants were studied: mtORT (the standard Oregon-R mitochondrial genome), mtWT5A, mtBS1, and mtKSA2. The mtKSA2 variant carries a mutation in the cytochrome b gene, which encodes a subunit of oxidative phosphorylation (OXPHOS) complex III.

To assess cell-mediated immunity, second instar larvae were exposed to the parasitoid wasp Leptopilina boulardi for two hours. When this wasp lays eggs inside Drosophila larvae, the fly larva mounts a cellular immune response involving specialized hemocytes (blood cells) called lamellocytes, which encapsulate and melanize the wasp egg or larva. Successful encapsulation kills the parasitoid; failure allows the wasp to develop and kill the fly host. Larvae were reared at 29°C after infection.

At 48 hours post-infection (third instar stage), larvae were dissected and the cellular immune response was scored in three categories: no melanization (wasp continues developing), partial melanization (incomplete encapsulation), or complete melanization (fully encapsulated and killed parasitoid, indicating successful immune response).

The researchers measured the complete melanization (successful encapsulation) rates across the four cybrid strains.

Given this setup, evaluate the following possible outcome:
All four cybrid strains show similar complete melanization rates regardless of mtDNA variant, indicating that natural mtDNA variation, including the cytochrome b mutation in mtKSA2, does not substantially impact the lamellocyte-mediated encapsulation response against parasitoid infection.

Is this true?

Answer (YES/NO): NO